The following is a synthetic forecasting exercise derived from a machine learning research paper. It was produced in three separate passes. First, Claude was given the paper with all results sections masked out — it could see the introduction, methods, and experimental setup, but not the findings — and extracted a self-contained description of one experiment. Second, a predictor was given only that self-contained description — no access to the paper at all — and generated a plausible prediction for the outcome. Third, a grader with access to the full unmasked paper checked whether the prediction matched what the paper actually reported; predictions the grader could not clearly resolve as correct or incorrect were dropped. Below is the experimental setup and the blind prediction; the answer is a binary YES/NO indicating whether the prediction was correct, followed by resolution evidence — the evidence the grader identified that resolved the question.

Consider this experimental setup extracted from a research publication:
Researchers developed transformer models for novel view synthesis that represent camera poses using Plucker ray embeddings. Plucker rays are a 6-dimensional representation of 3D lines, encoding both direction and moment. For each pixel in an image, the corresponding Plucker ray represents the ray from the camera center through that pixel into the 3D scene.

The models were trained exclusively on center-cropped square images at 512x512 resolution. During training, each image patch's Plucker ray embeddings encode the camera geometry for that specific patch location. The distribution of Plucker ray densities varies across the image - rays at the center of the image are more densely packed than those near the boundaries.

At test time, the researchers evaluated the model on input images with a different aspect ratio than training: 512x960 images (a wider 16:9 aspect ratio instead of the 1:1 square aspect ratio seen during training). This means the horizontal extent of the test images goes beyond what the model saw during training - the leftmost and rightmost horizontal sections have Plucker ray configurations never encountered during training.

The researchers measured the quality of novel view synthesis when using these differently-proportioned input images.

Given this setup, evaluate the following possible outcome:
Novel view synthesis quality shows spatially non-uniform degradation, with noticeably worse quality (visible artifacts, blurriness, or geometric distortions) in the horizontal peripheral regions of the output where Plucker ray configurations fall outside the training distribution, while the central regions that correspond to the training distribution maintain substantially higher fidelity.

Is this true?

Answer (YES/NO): YES